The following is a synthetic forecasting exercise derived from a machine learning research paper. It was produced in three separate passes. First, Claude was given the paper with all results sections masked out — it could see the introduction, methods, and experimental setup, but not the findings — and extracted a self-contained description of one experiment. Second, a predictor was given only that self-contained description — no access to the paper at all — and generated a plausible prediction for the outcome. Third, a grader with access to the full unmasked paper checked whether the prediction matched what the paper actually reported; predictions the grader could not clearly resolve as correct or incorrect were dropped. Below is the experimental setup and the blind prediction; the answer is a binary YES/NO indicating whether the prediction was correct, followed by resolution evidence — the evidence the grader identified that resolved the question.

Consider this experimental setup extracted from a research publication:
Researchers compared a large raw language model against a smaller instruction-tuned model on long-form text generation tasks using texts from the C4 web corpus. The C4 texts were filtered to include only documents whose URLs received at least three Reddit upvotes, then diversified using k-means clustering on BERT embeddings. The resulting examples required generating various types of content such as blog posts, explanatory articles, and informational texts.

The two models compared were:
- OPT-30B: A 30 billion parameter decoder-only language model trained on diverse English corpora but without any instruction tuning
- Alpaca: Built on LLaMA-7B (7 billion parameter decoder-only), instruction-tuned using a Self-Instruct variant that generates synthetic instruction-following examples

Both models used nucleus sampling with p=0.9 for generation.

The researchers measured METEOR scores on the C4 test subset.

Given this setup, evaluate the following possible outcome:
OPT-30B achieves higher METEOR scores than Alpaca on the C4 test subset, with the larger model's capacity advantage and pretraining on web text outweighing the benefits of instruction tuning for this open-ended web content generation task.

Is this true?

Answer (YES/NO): YES